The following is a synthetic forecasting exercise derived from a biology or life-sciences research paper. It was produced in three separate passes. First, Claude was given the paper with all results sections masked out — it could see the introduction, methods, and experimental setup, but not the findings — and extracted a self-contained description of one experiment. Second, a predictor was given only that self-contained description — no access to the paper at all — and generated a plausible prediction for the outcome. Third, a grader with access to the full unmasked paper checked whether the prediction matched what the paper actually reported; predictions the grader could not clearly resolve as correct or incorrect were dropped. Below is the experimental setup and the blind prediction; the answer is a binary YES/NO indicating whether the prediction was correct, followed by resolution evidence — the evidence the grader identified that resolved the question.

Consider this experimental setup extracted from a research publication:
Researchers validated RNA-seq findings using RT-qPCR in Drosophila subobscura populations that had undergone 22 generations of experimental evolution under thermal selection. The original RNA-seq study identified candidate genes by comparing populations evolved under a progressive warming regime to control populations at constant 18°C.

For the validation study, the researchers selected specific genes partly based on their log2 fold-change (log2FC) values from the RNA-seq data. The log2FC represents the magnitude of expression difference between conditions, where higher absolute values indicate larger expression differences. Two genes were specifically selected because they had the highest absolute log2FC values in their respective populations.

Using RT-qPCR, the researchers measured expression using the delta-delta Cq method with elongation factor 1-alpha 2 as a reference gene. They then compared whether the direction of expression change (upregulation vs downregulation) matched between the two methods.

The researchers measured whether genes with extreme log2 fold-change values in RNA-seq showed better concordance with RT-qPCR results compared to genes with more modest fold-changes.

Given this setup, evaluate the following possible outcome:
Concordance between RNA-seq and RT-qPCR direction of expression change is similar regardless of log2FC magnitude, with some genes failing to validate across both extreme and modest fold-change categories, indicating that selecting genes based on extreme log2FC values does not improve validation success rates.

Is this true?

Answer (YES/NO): NO